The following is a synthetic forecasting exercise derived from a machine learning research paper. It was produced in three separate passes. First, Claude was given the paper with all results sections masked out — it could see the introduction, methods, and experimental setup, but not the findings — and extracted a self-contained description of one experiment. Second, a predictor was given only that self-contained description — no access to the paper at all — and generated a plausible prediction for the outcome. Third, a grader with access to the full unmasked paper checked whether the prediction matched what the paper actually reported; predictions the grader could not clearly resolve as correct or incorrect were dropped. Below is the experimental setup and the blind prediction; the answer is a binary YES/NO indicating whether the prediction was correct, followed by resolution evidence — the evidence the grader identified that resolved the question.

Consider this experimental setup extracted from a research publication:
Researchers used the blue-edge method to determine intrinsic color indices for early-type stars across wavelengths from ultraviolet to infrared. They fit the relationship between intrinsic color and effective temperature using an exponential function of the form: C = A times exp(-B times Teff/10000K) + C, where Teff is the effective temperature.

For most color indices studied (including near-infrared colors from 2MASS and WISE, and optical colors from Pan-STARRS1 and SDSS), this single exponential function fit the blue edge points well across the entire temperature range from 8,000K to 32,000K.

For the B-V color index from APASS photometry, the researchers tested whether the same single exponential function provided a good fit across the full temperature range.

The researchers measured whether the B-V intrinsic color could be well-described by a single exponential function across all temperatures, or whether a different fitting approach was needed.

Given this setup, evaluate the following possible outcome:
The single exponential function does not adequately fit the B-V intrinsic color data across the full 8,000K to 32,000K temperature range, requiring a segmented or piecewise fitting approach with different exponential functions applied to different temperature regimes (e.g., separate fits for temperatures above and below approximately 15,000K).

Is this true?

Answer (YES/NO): NO